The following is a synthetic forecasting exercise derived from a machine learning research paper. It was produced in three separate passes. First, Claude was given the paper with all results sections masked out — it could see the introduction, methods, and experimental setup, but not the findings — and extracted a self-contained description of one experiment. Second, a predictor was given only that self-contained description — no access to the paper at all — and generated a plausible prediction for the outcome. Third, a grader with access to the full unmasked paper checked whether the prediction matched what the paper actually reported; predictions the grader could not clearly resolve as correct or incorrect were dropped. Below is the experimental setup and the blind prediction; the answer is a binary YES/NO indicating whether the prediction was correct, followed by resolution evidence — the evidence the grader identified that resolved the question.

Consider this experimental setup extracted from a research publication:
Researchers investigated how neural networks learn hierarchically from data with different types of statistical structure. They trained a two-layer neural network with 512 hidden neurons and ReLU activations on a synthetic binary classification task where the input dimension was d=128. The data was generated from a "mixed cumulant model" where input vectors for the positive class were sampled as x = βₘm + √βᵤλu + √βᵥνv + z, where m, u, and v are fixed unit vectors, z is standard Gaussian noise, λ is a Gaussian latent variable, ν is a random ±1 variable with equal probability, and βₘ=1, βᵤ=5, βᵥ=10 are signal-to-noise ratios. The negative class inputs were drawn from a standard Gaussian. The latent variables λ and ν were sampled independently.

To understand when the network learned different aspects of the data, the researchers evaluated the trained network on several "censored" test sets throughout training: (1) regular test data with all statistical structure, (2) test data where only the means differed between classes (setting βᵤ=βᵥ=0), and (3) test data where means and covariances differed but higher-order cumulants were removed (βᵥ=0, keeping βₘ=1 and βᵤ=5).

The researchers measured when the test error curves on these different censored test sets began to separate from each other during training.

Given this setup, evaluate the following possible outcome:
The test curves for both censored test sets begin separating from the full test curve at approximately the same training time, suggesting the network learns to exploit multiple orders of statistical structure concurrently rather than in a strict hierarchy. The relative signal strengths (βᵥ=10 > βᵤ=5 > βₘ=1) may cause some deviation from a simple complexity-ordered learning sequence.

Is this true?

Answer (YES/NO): NO